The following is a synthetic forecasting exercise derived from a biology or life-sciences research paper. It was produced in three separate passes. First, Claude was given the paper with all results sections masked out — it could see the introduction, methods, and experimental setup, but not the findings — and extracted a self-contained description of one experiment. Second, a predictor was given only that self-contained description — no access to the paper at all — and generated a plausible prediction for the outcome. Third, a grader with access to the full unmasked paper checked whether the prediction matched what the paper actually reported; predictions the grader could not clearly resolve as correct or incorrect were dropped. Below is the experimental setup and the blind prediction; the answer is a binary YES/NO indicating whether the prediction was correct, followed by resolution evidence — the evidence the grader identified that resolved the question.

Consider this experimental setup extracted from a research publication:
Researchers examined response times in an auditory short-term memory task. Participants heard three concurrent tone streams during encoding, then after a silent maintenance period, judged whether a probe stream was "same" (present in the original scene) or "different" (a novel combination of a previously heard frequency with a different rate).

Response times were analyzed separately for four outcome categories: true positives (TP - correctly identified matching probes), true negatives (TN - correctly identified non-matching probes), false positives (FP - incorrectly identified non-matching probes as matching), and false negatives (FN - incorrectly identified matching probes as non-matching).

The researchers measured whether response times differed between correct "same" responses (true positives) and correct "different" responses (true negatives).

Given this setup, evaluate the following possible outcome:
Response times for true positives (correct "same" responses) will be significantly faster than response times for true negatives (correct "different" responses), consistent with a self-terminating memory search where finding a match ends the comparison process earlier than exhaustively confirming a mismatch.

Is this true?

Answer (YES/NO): YES